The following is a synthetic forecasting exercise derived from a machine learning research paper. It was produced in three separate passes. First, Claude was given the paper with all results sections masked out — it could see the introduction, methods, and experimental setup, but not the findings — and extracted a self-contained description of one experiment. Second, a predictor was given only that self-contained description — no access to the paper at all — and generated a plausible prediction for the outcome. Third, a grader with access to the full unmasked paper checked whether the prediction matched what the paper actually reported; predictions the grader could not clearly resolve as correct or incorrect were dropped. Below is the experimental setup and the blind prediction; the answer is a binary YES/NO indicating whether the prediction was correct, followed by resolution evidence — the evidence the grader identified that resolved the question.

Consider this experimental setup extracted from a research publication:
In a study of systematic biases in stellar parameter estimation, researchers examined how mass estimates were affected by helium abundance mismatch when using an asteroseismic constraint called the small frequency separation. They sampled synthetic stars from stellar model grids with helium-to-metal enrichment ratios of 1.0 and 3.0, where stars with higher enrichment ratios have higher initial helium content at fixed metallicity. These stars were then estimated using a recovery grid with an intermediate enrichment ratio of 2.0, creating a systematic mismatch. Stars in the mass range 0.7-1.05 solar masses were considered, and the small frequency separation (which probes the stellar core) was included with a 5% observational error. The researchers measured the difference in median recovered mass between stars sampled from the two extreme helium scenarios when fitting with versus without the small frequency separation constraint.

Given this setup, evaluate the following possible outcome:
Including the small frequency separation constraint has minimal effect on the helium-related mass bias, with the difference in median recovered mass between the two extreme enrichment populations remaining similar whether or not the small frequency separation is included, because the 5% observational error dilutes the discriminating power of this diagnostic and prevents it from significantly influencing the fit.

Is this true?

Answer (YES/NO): NO